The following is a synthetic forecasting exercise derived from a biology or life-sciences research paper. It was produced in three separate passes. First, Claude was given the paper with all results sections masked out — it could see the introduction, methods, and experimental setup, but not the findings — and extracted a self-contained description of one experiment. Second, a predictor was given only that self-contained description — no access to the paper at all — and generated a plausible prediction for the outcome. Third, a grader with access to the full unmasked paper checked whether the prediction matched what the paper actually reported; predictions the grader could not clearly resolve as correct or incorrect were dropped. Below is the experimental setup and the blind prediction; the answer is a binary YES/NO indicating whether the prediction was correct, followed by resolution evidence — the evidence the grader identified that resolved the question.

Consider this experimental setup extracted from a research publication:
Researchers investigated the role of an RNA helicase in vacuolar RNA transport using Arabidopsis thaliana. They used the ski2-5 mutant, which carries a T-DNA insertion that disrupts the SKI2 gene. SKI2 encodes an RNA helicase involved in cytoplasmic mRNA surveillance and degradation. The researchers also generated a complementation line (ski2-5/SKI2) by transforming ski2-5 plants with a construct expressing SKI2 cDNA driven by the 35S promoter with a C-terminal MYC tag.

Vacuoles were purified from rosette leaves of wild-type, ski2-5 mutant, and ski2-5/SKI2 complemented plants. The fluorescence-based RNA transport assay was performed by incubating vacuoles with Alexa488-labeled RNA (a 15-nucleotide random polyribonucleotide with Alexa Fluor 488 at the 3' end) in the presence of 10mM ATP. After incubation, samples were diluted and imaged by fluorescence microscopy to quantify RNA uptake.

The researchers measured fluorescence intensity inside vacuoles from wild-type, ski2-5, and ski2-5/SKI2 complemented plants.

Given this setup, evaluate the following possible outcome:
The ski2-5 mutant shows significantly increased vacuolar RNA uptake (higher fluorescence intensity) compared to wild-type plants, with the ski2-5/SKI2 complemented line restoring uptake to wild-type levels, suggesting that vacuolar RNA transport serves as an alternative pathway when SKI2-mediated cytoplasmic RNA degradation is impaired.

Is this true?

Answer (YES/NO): NO